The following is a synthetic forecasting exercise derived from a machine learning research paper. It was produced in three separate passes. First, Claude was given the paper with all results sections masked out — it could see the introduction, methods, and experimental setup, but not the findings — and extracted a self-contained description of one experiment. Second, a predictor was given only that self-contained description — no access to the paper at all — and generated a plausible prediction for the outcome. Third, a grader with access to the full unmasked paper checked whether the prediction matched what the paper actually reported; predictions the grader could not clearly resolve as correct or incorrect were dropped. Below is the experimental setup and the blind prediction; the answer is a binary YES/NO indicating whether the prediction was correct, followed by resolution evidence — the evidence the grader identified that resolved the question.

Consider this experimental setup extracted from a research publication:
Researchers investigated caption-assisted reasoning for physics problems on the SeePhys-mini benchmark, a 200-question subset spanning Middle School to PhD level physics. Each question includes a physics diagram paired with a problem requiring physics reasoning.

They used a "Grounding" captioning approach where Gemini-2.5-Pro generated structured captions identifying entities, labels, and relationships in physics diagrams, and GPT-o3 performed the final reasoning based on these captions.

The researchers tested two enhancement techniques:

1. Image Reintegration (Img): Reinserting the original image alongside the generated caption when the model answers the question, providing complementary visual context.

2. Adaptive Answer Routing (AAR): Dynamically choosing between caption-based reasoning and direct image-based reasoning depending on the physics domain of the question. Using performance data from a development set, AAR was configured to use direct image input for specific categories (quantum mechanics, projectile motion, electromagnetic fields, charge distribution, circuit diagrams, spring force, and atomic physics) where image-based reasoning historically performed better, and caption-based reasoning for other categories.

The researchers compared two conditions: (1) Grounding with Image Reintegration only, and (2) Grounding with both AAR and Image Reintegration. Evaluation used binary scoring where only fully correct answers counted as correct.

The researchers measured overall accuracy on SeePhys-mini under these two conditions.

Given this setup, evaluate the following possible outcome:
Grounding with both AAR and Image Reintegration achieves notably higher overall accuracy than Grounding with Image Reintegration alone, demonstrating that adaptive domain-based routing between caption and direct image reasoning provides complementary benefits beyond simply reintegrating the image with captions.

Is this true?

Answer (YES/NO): NO